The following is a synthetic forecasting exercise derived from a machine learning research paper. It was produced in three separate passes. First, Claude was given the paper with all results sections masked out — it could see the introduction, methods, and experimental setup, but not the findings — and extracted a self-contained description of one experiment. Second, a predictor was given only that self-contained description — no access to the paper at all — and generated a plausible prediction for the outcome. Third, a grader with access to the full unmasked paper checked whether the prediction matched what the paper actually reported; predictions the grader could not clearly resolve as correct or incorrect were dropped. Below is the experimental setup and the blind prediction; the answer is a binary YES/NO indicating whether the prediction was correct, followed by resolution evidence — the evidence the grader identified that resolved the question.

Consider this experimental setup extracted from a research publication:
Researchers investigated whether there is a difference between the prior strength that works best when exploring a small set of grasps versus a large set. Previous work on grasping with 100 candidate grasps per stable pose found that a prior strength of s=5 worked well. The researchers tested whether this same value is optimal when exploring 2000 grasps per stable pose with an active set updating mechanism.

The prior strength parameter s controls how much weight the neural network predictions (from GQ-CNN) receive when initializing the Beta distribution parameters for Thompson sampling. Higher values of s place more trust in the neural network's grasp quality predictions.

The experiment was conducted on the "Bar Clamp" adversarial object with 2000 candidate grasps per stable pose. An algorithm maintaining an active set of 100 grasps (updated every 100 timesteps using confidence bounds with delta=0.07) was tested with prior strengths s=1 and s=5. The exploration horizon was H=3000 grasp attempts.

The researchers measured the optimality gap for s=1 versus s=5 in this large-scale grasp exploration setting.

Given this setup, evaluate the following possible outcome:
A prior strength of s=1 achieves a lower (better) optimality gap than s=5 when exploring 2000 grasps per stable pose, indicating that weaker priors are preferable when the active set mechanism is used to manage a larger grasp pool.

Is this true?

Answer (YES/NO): YES